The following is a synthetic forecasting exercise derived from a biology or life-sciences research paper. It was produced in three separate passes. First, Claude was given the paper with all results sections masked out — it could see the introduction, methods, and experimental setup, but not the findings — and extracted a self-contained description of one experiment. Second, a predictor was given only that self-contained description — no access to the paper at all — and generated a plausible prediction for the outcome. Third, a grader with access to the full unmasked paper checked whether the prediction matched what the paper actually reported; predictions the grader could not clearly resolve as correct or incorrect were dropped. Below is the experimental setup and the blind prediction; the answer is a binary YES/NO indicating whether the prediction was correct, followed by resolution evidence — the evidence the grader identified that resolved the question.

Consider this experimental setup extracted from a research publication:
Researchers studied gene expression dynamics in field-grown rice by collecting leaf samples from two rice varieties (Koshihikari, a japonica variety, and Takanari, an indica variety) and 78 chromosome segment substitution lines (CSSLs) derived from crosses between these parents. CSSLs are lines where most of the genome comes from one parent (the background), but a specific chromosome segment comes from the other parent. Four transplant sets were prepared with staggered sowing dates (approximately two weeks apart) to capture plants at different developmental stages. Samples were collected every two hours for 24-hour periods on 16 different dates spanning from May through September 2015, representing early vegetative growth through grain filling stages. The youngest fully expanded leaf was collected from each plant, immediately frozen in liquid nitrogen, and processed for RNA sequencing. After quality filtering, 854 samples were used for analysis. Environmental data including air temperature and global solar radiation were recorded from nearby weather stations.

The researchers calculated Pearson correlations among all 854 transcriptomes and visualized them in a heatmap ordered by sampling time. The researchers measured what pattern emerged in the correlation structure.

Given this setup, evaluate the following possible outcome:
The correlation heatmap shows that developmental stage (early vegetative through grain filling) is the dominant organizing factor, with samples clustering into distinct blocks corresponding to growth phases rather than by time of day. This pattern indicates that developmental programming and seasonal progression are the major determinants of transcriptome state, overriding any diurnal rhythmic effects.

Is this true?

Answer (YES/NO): NO